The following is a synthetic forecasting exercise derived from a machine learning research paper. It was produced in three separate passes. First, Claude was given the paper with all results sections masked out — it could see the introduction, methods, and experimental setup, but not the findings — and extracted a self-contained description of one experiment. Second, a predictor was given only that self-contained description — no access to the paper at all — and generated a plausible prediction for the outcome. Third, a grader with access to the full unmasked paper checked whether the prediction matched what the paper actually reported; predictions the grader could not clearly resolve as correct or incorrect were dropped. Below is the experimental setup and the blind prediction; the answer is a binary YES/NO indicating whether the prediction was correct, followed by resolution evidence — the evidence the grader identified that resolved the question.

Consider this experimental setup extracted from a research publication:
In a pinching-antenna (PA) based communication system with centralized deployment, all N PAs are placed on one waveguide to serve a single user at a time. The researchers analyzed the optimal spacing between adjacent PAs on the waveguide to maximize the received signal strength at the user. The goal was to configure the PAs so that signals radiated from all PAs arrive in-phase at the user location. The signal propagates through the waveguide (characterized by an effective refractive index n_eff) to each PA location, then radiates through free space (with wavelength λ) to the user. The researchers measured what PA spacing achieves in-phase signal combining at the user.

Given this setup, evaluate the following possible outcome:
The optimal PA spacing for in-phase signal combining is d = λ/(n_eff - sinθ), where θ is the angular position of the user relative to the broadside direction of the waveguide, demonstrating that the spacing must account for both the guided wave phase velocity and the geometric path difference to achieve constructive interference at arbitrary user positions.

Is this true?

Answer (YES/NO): NO